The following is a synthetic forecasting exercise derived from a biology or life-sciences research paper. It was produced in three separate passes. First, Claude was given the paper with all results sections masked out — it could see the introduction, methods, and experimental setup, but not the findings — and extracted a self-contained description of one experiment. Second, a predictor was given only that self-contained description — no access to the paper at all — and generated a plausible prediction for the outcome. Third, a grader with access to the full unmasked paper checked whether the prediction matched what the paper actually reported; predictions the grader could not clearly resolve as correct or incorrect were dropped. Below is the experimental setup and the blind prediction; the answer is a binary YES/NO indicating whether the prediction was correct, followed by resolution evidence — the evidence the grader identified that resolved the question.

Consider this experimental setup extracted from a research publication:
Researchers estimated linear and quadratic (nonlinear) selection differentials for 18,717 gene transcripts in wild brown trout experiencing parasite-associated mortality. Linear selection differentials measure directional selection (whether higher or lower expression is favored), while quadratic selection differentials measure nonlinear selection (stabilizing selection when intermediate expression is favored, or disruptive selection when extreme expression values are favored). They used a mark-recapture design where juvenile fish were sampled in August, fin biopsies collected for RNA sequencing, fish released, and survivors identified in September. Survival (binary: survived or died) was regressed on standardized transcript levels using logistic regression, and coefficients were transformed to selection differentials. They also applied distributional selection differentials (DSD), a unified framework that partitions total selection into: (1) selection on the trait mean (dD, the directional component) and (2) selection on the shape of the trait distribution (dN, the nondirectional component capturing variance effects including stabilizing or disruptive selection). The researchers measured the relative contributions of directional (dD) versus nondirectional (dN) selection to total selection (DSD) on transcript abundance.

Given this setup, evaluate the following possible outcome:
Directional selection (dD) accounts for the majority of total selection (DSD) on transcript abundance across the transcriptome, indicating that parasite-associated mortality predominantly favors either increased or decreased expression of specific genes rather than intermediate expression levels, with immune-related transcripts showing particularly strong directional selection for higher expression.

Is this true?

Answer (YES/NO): NO